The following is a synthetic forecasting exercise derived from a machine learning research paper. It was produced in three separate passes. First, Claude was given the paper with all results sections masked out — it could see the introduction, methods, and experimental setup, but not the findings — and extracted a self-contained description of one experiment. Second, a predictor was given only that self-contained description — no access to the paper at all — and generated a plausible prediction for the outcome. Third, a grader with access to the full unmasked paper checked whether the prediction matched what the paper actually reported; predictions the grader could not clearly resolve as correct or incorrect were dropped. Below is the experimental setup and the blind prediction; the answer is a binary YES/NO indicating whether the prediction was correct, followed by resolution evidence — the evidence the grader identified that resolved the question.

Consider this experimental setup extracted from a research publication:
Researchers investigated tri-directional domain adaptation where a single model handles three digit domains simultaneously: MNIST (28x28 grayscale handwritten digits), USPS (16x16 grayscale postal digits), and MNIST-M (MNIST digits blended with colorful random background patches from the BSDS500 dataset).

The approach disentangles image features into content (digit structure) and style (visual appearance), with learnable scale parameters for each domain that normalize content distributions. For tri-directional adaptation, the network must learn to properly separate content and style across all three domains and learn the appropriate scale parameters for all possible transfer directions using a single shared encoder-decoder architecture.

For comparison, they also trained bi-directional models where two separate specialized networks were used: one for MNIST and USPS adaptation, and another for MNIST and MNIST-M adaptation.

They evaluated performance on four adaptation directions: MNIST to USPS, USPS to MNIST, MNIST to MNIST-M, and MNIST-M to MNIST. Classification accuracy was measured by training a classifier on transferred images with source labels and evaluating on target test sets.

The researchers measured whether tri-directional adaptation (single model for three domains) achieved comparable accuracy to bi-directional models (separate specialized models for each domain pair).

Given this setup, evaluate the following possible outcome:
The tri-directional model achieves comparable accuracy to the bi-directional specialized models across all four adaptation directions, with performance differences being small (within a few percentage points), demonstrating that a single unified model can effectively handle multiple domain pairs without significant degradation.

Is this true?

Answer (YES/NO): YES